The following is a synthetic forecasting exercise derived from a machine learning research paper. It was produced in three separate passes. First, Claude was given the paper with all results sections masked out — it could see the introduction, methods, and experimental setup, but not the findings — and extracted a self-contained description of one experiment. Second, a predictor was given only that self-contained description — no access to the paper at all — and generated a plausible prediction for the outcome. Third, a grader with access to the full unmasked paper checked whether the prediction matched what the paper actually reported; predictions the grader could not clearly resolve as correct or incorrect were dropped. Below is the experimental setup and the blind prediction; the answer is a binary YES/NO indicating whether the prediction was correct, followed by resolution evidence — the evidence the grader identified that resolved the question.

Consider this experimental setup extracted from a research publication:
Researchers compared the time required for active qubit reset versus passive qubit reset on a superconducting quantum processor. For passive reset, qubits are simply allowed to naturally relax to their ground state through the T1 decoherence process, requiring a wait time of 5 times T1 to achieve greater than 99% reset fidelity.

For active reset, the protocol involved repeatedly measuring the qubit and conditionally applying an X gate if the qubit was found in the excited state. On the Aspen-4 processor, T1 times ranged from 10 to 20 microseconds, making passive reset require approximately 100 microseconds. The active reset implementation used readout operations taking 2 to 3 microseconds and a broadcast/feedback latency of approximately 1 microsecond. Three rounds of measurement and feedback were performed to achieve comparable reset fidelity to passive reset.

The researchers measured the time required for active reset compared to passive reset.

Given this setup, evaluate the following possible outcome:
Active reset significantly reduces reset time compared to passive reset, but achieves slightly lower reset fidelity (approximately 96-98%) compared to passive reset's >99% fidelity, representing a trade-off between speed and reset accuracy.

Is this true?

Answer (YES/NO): NO